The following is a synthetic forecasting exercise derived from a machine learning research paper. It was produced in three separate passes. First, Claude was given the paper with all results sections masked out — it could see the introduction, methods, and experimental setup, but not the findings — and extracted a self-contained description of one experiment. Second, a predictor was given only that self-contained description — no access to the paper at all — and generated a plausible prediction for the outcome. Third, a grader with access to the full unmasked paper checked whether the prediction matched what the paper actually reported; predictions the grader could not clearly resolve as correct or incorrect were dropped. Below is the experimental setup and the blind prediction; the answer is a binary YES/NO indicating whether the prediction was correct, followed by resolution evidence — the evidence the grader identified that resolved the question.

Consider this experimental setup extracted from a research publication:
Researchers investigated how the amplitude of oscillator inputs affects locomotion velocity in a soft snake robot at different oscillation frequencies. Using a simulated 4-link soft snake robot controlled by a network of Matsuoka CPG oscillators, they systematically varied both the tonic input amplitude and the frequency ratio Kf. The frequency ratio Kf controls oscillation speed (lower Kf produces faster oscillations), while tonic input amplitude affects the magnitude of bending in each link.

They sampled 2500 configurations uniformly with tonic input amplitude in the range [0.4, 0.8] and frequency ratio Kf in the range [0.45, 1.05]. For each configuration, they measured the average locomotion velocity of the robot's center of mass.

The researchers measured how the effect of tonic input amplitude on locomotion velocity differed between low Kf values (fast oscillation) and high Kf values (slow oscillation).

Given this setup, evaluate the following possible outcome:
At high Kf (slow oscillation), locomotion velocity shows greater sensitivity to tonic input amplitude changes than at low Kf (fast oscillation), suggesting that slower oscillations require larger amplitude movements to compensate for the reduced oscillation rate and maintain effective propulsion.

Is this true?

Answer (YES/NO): YES